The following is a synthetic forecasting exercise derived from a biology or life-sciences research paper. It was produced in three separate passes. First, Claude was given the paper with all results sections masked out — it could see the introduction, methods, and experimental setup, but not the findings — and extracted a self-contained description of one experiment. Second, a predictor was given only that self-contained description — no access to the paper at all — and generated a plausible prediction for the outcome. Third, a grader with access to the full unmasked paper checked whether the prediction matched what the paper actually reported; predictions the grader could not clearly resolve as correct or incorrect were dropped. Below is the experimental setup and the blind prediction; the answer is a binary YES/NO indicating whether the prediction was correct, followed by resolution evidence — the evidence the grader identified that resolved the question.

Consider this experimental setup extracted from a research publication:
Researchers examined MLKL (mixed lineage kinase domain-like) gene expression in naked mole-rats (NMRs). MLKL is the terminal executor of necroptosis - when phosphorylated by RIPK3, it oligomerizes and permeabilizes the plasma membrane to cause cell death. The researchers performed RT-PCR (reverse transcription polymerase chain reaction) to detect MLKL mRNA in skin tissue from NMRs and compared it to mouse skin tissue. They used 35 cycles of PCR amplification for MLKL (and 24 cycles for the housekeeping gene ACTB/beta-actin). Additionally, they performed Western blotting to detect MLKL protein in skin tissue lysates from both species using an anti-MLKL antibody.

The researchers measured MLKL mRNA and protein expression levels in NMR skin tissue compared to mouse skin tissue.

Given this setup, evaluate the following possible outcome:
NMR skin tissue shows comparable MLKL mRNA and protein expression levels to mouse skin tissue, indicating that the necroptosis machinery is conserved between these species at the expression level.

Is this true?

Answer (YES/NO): NO